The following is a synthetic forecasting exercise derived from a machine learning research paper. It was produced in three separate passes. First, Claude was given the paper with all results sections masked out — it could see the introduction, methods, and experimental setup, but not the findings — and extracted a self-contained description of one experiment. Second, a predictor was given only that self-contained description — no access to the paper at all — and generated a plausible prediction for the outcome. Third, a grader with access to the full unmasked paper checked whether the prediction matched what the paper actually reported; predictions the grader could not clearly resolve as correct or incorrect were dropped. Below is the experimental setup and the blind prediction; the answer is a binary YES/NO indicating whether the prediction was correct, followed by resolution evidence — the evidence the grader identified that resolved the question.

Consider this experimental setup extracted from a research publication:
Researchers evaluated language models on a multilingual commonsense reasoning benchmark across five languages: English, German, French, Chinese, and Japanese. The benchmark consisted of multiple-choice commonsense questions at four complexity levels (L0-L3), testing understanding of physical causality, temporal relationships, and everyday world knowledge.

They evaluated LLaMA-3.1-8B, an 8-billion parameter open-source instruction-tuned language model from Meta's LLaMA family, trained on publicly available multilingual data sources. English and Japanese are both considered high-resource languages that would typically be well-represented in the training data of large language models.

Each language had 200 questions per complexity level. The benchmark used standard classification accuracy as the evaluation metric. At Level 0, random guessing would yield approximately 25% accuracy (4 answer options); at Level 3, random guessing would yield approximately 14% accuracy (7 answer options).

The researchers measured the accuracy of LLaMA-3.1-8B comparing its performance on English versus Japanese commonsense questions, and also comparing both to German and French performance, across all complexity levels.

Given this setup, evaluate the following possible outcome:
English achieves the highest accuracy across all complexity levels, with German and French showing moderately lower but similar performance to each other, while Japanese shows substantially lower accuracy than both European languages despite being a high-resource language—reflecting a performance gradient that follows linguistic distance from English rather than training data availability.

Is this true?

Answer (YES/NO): NO